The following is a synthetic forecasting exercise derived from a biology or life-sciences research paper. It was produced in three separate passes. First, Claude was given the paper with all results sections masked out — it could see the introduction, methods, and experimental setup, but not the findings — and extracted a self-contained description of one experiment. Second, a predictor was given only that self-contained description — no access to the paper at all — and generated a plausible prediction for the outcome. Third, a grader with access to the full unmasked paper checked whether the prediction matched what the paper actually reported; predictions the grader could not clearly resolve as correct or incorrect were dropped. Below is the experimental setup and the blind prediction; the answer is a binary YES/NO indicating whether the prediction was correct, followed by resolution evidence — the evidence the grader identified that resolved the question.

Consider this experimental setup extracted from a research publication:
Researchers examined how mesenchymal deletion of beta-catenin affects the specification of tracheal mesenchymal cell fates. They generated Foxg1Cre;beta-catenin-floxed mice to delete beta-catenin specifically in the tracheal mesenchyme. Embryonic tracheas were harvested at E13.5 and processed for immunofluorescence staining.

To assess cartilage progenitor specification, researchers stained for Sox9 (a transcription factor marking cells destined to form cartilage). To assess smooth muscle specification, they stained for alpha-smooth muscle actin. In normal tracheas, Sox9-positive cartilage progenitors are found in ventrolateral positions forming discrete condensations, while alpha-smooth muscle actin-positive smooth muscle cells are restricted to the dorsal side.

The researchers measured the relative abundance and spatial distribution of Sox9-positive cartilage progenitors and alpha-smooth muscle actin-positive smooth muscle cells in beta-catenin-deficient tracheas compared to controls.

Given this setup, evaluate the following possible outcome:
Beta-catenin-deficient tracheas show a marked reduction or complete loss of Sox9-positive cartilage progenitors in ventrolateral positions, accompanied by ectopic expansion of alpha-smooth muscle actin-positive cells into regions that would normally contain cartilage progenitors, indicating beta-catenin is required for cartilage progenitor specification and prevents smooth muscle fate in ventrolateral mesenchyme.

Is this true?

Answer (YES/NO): YES